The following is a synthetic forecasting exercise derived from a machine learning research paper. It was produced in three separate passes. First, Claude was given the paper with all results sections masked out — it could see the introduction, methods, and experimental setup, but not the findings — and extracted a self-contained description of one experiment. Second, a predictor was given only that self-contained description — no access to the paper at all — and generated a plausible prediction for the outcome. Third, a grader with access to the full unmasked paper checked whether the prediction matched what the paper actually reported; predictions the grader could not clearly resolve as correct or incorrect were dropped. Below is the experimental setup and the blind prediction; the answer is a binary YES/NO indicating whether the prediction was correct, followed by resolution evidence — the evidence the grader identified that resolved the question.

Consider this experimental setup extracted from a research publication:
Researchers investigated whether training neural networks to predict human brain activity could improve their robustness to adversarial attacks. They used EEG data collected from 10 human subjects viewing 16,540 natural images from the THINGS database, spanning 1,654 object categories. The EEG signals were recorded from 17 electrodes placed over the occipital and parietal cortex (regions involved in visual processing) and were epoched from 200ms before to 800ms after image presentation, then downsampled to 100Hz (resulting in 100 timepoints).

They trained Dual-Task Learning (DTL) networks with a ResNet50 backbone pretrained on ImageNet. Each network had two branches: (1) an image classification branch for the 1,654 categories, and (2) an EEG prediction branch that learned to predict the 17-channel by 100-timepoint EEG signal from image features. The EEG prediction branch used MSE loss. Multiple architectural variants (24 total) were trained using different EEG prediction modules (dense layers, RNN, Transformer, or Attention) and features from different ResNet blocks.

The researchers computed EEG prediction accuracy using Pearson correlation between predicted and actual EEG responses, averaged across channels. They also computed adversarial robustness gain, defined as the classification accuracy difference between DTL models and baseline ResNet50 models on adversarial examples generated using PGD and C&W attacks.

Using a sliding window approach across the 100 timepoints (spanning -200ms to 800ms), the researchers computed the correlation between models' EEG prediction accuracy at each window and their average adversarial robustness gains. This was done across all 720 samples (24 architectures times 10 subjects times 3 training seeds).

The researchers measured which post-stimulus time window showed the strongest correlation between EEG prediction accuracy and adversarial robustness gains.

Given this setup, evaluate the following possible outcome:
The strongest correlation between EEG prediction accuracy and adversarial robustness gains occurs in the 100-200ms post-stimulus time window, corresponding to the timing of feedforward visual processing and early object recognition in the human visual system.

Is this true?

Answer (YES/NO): NO